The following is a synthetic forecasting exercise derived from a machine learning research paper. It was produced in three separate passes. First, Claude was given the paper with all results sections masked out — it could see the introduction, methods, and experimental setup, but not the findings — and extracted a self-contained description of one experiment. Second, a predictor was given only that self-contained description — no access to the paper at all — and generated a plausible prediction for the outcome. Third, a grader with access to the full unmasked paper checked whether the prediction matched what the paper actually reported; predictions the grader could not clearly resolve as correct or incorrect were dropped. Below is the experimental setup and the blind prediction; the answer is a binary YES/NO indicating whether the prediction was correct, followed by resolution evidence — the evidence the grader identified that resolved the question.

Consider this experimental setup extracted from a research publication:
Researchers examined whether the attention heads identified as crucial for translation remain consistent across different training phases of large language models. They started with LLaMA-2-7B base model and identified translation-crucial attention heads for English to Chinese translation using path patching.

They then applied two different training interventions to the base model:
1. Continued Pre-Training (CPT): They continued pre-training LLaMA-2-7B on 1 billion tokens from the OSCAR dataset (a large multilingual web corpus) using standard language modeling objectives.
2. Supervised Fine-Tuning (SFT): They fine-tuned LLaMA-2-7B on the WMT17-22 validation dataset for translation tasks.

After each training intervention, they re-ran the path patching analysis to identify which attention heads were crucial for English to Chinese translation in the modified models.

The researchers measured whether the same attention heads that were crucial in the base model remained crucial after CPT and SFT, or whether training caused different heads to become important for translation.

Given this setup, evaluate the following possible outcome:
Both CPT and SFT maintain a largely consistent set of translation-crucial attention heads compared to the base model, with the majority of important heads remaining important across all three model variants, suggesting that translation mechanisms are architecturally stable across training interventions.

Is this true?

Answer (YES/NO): NO